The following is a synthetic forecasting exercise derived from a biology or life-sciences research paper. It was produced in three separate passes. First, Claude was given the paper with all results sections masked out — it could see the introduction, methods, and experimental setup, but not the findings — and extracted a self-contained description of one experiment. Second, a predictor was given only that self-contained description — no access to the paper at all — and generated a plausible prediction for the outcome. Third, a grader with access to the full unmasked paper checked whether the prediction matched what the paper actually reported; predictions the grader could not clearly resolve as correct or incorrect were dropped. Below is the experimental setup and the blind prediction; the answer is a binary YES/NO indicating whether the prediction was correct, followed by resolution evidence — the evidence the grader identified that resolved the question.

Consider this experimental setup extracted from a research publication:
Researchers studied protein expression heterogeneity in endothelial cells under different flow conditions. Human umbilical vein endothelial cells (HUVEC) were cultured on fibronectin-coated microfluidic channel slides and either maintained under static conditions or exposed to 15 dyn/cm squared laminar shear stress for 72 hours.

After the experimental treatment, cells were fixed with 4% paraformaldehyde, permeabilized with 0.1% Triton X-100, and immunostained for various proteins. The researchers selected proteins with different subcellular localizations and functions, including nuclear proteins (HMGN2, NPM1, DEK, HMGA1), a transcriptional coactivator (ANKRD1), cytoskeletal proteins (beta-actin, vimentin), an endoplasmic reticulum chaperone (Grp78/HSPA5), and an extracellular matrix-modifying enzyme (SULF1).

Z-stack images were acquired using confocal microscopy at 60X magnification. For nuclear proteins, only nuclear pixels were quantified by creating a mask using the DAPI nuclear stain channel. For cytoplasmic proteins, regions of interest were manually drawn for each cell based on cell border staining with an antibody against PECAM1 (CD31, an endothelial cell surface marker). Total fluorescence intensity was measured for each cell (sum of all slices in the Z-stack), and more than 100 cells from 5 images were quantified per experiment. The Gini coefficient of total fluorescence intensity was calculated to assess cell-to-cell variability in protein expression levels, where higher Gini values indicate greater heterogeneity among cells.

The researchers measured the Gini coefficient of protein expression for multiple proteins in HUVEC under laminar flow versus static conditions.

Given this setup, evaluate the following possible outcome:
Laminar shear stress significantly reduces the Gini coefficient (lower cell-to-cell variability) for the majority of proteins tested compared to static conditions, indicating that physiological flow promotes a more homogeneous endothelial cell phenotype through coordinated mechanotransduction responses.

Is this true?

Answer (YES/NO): YES